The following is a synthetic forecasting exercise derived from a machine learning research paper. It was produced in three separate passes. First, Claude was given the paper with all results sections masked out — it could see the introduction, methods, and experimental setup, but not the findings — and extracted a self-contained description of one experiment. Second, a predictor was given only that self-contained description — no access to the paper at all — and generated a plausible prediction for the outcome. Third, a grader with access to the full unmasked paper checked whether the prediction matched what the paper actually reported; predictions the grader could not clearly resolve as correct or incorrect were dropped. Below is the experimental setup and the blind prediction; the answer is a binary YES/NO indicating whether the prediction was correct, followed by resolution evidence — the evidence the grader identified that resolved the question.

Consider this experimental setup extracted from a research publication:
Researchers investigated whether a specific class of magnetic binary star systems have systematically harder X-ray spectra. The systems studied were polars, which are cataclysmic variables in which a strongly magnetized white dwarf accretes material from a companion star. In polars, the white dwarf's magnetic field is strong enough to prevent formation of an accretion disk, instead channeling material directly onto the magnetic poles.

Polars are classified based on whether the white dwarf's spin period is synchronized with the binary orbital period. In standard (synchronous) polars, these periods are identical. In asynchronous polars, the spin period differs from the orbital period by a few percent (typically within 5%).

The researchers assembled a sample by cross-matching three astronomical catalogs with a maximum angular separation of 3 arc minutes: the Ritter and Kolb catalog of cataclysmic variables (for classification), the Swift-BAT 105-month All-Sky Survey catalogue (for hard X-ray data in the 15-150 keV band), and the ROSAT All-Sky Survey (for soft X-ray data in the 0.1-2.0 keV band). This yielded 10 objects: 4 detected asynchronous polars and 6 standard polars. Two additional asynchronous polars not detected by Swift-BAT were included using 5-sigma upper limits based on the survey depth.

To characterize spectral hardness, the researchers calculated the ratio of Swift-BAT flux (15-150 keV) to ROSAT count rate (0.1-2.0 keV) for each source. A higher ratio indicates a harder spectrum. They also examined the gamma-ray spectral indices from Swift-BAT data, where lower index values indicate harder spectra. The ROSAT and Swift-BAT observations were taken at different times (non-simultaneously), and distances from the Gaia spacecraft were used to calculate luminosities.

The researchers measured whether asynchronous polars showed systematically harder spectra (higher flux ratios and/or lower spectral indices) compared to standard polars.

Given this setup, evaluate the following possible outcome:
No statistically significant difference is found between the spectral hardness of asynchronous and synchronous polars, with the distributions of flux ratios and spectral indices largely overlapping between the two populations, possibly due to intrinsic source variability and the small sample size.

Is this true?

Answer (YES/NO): NO